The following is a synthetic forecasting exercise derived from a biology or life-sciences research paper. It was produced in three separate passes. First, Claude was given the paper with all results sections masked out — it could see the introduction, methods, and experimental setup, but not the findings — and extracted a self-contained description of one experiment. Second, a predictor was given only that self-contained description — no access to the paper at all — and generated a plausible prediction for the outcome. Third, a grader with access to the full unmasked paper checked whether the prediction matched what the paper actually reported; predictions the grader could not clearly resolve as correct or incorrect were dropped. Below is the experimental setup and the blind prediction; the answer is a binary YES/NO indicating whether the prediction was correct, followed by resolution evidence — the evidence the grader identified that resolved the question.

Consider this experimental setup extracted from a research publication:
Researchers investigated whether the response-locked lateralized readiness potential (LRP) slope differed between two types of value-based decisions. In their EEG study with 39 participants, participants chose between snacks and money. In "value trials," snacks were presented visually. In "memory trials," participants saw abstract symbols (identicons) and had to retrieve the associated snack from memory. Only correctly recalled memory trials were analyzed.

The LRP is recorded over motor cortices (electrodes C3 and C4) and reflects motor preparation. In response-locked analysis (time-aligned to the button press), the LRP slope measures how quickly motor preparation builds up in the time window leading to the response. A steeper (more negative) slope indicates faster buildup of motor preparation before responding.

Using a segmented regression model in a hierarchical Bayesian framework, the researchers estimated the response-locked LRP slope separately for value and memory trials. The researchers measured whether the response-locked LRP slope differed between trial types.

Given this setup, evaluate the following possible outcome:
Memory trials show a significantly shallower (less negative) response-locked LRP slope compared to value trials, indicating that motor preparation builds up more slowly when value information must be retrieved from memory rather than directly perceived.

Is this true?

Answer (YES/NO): NO